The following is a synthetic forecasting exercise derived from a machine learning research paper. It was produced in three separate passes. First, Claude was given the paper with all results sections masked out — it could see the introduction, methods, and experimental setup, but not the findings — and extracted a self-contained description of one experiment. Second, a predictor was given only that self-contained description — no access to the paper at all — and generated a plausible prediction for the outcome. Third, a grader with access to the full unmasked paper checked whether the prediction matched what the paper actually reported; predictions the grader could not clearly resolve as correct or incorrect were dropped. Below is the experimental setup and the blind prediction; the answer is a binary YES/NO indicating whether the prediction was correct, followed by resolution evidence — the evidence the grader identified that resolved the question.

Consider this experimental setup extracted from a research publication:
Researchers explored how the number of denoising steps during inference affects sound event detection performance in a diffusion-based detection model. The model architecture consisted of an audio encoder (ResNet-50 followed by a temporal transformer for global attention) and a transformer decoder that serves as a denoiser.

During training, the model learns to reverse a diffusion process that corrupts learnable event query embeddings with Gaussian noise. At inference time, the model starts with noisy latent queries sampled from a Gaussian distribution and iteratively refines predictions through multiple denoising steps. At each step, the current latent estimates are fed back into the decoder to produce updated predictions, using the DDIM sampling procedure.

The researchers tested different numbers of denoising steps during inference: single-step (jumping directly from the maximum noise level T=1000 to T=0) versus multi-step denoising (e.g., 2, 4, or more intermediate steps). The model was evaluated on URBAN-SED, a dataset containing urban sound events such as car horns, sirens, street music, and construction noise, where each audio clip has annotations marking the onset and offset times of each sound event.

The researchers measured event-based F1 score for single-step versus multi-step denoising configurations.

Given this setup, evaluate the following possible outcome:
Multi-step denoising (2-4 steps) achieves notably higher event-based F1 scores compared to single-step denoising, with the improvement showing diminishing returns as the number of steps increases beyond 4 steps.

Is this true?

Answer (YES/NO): NO